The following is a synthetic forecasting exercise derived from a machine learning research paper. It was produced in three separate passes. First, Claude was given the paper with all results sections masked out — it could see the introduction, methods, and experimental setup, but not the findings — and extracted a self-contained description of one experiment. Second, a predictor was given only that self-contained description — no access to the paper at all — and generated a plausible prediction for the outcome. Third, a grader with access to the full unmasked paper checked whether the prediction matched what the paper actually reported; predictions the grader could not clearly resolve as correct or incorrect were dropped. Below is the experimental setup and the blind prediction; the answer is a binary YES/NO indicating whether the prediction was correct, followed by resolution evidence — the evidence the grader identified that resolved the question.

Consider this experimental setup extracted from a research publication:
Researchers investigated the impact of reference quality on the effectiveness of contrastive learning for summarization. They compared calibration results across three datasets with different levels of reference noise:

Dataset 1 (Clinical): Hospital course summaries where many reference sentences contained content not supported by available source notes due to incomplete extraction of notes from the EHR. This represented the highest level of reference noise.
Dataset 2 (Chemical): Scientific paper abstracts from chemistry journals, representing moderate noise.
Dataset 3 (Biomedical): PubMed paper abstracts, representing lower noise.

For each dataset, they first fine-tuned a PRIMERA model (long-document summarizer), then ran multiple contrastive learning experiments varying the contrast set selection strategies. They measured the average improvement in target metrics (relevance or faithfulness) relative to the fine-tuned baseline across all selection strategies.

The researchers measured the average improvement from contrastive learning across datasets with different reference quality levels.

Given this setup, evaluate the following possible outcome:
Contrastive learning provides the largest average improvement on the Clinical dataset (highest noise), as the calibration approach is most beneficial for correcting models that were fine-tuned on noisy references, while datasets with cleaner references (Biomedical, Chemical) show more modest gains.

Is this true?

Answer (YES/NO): YES